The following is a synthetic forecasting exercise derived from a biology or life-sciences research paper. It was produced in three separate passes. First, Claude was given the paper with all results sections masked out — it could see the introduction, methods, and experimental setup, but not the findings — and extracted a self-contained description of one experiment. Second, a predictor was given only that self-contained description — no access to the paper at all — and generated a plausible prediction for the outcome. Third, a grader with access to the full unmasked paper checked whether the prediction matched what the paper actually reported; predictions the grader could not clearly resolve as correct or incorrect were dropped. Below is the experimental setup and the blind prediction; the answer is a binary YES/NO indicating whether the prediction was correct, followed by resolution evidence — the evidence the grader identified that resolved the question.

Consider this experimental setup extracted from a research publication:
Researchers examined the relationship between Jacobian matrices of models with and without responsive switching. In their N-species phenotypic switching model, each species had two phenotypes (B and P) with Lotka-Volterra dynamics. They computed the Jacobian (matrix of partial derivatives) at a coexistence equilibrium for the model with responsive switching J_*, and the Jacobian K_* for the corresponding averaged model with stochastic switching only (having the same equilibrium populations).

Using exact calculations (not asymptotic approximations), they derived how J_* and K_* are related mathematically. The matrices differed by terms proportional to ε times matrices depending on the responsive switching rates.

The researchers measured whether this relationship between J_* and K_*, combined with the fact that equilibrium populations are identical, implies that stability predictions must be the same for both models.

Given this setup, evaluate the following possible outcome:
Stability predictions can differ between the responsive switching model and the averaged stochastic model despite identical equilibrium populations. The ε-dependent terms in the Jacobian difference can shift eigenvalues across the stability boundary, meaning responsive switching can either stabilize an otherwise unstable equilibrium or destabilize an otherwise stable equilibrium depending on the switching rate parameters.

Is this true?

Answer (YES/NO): YES